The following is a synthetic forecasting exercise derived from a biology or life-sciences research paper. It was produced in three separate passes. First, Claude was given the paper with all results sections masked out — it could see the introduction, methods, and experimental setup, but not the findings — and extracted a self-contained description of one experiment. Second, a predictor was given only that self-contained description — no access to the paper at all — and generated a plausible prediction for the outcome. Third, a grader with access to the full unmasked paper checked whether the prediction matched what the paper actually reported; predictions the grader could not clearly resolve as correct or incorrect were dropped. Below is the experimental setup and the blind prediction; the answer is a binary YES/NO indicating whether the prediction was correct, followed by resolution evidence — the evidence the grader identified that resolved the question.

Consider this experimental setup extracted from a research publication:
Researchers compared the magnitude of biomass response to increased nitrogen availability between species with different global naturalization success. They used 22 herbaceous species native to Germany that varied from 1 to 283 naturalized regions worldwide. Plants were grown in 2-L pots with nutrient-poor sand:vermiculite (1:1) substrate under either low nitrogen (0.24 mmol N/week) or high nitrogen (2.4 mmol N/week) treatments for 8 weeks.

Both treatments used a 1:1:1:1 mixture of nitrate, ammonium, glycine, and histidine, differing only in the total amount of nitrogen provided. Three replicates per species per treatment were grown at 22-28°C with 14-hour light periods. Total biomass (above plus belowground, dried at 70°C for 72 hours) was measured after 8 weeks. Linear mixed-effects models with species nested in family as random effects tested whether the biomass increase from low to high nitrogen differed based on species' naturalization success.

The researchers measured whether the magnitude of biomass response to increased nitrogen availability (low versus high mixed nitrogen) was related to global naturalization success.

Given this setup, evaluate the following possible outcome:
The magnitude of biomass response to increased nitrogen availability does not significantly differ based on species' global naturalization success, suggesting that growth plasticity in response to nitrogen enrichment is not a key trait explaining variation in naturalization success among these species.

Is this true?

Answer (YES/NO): YES